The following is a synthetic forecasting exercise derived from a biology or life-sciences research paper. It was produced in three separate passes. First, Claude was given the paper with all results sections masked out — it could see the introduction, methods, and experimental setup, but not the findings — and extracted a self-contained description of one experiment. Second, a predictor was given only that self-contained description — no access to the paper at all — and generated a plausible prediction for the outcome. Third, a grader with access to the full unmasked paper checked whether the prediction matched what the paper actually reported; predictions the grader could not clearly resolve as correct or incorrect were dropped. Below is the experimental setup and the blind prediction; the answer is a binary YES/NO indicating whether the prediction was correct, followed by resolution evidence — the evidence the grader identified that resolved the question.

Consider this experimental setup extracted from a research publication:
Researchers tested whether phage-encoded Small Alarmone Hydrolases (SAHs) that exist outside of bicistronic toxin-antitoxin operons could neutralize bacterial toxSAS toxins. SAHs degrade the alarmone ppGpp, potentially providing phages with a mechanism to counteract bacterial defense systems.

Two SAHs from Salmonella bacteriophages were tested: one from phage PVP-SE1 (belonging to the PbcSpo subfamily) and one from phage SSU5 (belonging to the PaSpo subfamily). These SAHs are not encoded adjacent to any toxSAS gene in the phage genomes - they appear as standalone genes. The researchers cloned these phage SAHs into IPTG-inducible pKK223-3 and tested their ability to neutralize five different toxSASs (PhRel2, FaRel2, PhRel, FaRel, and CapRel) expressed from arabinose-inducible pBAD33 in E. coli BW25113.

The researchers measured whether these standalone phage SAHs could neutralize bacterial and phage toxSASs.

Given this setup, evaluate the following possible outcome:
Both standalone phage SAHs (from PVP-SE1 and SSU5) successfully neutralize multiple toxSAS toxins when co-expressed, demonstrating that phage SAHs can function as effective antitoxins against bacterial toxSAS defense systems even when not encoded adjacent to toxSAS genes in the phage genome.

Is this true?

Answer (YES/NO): YES